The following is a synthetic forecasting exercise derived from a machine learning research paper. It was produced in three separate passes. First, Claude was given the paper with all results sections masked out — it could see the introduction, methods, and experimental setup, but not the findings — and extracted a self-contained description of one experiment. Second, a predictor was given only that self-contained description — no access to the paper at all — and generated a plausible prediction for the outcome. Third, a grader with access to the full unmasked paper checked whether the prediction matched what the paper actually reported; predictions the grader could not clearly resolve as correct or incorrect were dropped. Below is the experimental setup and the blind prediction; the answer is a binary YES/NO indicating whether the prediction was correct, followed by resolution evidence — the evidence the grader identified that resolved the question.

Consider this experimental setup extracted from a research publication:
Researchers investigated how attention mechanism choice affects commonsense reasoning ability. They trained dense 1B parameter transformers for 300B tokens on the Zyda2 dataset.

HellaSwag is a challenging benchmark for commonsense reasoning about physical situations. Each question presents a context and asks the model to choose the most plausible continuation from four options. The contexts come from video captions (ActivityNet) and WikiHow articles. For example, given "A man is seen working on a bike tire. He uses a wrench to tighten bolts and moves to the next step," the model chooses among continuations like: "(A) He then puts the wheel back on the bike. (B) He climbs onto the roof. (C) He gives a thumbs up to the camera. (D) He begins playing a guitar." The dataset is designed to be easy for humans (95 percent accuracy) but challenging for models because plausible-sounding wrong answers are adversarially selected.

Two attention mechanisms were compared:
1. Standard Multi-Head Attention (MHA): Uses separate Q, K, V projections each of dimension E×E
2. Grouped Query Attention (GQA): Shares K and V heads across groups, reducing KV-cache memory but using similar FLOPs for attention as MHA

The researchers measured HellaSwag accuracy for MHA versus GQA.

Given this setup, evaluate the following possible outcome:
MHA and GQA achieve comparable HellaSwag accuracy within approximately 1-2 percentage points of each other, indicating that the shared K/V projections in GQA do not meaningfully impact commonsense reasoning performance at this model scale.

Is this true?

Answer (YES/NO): YES